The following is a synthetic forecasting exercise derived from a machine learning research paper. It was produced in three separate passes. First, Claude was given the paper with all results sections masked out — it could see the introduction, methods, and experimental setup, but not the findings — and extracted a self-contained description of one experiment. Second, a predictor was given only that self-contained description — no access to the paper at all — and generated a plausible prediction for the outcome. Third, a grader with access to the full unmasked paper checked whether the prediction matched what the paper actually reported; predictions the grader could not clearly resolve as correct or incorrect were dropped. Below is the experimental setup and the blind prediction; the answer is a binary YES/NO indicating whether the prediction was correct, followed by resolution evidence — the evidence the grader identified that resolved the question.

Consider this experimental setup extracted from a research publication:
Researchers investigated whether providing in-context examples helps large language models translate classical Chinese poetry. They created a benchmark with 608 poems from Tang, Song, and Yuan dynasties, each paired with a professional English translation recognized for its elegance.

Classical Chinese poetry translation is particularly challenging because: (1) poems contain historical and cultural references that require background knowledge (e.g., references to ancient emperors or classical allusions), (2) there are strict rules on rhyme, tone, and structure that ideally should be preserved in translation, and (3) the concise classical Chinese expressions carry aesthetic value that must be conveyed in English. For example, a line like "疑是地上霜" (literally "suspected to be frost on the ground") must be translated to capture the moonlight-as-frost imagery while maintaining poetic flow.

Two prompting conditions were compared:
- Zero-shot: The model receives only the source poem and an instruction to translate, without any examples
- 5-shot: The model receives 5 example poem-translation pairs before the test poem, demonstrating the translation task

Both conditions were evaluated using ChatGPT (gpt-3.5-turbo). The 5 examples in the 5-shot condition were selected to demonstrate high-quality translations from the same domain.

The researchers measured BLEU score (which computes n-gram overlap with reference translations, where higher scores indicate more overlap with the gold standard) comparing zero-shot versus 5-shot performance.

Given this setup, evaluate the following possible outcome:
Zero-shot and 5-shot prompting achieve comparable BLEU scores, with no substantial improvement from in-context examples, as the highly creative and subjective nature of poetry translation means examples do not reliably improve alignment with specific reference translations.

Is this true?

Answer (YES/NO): YES